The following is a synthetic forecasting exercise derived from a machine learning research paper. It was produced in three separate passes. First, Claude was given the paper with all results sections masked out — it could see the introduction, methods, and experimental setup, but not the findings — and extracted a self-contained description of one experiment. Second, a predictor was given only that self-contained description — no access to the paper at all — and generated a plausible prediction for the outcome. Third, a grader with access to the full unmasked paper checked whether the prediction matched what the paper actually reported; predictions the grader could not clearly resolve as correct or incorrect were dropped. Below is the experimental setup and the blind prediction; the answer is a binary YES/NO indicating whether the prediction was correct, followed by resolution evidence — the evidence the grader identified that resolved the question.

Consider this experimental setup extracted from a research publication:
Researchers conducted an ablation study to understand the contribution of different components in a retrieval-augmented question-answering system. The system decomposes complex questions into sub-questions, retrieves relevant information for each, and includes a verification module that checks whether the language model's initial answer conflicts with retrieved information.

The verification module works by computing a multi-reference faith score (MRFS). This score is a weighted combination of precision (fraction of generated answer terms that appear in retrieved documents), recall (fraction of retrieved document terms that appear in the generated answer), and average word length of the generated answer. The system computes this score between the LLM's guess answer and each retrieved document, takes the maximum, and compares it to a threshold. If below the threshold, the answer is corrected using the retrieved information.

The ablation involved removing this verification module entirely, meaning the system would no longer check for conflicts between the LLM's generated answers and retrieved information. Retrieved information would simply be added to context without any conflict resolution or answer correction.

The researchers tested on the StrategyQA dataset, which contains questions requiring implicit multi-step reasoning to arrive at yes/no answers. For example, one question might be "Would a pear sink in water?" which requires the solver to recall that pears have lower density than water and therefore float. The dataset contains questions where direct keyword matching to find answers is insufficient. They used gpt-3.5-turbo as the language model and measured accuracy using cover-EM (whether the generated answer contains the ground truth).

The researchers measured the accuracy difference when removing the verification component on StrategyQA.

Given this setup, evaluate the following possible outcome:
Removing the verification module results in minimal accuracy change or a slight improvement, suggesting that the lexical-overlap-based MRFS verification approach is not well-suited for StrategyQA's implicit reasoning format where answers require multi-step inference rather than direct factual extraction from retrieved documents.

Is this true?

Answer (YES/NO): NO